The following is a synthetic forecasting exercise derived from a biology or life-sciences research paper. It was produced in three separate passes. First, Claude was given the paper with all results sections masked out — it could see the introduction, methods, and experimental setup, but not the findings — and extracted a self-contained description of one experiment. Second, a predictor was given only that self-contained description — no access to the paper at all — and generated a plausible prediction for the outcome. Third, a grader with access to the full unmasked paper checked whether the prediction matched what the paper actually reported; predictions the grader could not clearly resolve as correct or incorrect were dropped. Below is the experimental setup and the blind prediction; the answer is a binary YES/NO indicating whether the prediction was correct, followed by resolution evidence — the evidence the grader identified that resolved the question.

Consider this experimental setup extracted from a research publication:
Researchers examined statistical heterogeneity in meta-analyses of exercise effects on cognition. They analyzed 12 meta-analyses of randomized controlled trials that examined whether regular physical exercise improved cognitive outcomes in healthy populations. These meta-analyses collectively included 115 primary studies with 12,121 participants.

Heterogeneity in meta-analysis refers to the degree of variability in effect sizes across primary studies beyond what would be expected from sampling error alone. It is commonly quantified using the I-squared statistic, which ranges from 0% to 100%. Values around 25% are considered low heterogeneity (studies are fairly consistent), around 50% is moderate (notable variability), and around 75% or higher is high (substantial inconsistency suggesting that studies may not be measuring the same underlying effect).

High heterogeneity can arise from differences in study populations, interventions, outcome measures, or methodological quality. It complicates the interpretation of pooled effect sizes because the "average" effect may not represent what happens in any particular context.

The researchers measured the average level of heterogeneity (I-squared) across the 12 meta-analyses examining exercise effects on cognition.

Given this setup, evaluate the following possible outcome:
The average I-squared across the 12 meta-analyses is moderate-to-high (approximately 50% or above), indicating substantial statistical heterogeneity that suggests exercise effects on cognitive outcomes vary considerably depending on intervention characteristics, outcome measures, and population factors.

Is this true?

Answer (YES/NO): NO